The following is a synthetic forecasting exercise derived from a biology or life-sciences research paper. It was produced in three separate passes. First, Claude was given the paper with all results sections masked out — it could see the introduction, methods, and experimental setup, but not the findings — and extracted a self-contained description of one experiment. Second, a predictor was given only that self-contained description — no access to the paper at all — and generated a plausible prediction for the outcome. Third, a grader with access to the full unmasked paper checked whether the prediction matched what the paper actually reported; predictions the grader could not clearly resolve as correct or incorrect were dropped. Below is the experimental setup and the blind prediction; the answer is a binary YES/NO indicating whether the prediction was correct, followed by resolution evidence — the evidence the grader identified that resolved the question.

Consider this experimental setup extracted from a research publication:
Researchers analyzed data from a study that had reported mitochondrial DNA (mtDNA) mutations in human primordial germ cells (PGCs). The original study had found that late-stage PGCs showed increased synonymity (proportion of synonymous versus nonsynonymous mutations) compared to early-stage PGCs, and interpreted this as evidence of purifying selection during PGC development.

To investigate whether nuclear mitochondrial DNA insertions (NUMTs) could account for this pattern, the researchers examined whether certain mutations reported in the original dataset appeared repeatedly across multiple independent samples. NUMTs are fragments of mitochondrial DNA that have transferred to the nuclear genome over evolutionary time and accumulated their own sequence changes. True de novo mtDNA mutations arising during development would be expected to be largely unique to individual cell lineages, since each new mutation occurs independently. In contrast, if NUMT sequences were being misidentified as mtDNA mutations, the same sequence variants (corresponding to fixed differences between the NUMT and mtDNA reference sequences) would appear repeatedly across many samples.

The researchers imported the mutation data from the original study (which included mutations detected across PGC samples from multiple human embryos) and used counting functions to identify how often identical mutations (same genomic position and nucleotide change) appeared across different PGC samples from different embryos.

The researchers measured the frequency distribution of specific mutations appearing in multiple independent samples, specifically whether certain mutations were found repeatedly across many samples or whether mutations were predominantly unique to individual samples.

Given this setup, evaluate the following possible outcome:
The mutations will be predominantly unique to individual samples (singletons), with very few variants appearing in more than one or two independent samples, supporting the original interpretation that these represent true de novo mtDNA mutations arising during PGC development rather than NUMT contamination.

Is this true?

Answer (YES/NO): NO